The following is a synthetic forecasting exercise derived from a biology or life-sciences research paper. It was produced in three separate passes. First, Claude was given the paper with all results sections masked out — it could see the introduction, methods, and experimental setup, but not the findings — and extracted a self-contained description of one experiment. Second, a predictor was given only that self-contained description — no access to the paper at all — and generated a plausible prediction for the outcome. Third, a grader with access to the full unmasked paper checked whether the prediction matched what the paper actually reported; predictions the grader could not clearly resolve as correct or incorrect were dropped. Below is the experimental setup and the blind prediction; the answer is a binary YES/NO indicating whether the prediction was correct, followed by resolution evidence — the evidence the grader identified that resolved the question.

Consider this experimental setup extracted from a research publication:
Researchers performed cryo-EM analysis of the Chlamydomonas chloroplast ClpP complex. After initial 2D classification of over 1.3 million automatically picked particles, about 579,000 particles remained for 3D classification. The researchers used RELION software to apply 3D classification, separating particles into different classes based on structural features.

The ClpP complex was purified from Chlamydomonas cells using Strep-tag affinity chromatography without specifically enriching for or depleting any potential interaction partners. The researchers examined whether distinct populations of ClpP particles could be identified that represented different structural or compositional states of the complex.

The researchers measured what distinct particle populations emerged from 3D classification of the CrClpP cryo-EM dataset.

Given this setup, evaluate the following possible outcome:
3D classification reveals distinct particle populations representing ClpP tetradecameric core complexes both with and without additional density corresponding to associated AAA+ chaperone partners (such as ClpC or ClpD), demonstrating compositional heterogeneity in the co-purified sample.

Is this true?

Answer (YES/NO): NO